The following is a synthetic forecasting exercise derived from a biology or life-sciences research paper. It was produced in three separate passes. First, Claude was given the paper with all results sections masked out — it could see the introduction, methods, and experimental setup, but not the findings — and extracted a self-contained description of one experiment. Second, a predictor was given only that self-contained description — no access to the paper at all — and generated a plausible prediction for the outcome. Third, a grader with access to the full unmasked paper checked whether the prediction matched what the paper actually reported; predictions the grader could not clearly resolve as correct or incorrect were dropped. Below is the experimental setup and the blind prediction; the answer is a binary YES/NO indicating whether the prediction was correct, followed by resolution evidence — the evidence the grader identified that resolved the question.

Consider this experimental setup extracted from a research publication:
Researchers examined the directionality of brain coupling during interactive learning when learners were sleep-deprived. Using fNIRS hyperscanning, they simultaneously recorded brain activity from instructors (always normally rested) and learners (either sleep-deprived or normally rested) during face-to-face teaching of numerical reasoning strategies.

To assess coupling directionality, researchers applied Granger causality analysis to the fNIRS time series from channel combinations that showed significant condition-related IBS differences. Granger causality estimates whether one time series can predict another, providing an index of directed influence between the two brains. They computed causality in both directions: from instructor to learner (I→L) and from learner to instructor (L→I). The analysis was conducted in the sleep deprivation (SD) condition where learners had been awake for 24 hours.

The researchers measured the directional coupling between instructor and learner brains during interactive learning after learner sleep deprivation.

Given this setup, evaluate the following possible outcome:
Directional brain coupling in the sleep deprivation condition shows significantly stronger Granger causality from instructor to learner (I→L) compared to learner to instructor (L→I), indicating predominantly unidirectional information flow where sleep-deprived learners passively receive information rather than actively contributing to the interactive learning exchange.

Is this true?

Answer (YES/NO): NO